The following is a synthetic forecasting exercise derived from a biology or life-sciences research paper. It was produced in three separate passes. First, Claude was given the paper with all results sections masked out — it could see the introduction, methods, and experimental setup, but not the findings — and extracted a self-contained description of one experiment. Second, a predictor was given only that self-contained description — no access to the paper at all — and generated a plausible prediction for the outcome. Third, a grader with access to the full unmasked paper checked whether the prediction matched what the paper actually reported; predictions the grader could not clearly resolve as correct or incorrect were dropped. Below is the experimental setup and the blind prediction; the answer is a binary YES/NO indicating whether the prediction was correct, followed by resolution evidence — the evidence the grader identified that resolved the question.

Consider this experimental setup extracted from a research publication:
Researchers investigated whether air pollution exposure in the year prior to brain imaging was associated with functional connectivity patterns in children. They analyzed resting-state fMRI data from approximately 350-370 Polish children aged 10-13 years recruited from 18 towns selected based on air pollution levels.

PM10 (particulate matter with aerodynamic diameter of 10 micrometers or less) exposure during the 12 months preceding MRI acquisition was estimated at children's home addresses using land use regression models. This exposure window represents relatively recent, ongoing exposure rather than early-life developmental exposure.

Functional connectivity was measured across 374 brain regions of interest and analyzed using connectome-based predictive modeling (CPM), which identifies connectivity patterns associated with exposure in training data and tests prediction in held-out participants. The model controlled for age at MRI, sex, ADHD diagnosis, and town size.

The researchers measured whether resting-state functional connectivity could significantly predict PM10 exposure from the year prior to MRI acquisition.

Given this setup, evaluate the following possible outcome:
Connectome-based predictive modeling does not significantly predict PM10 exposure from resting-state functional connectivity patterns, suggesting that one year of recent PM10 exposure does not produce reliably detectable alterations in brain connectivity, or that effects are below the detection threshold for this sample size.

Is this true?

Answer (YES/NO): YES